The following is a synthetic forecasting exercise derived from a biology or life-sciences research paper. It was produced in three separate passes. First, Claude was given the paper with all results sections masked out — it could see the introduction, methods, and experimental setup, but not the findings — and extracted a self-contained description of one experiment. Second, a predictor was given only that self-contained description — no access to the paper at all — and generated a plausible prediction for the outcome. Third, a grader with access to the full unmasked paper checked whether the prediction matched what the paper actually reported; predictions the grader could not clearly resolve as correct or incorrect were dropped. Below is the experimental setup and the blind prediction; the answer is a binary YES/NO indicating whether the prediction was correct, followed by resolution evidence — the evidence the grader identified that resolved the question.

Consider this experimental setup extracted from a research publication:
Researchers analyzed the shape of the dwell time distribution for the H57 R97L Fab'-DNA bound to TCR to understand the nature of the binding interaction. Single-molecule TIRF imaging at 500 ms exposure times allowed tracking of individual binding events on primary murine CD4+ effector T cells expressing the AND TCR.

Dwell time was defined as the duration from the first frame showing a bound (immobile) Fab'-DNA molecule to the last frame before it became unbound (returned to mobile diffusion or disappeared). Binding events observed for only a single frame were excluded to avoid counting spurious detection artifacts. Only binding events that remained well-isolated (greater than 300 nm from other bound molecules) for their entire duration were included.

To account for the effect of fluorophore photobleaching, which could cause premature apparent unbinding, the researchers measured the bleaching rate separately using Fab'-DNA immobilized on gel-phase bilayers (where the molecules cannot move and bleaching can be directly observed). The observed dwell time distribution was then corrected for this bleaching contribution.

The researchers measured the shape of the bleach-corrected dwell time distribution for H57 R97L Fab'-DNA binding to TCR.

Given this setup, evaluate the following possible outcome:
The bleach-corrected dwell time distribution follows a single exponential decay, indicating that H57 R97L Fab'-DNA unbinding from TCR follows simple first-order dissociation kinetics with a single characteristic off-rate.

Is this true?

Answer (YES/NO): YES